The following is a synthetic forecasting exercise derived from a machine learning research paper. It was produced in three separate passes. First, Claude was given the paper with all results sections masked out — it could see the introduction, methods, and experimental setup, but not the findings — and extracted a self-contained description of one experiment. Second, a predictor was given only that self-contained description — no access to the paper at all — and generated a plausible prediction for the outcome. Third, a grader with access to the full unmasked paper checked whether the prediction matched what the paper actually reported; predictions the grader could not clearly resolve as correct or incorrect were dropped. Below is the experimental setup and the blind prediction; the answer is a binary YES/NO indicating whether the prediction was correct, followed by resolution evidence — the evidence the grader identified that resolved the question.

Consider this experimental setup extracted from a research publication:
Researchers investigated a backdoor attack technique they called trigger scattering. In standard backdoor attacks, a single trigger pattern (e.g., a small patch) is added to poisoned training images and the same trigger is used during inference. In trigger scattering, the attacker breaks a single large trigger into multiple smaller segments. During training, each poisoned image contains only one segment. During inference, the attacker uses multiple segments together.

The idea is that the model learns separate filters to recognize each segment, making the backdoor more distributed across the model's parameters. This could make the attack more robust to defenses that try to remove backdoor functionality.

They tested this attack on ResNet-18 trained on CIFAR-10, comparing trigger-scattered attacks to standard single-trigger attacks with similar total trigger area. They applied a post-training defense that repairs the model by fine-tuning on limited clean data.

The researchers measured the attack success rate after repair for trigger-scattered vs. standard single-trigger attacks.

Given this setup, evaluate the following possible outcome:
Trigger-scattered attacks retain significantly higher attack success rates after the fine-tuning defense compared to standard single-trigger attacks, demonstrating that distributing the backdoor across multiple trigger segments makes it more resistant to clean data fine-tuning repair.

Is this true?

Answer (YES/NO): YES